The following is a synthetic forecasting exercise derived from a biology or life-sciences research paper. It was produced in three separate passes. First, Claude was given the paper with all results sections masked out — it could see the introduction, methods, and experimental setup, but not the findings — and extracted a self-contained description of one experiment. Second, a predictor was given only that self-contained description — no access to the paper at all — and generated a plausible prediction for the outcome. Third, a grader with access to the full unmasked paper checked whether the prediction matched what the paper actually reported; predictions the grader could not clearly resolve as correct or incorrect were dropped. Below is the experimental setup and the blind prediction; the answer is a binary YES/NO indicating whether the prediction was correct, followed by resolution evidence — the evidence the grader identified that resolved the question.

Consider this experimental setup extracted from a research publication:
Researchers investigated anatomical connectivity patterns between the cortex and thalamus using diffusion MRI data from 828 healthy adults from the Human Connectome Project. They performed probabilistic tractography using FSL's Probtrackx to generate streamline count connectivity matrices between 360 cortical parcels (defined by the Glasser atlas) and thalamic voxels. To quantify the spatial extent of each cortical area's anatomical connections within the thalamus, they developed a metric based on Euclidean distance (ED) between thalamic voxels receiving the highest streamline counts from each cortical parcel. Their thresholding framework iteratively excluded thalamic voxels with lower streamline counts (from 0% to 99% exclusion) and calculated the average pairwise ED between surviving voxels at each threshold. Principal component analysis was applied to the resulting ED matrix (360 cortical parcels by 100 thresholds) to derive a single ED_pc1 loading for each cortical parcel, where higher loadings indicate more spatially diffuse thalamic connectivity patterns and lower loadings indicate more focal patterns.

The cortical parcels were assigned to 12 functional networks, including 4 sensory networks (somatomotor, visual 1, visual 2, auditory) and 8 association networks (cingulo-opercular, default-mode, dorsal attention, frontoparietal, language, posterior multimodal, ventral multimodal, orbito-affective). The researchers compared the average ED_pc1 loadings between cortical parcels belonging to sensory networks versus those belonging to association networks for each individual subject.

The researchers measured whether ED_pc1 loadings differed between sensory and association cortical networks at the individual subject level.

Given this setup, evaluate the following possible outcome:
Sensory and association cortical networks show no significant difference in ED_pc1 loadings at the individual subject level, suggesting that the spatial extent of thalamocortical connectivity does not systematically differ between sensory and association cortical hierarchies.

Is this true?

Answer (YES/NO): NO